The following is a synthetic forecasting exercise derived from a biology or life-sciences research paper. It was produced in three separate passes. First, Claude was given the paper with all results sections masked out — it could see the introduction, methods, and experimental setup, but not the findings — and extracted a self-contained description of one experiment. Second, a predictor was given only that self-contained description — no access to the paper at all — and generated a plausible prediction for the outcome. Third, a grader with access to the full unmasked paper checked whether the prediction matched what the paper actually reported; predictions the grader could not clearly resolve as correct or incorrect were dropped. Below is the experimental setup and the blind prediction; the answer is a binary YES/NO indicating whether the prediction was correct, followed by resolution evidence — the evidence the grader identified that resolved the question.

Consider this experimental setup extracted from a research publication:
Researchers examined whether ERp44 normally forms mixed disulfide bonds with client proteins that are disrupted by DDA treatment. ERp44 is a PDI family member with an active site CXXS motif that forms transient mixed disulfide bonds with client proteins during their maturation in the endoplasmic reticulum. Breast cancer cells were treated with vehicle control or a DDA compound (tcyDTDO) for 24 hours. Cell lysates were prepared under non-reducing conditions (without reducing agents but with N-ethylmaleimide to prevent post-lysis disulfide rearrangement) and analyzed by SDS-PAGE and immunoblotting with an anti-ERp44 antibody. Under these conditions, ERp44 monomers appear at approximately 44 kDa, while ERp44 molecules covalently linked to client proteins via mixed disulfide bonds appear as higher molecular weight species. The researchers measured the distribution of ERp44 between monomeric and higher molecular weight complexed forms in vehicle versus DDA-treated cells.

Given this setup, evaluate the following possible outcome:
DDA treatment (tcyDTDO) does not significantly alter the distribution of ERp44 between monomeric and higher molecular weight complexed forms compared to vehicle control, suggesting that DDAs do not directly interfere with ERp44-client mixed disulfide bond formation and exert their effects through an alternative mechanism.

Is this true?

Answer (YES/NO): NO